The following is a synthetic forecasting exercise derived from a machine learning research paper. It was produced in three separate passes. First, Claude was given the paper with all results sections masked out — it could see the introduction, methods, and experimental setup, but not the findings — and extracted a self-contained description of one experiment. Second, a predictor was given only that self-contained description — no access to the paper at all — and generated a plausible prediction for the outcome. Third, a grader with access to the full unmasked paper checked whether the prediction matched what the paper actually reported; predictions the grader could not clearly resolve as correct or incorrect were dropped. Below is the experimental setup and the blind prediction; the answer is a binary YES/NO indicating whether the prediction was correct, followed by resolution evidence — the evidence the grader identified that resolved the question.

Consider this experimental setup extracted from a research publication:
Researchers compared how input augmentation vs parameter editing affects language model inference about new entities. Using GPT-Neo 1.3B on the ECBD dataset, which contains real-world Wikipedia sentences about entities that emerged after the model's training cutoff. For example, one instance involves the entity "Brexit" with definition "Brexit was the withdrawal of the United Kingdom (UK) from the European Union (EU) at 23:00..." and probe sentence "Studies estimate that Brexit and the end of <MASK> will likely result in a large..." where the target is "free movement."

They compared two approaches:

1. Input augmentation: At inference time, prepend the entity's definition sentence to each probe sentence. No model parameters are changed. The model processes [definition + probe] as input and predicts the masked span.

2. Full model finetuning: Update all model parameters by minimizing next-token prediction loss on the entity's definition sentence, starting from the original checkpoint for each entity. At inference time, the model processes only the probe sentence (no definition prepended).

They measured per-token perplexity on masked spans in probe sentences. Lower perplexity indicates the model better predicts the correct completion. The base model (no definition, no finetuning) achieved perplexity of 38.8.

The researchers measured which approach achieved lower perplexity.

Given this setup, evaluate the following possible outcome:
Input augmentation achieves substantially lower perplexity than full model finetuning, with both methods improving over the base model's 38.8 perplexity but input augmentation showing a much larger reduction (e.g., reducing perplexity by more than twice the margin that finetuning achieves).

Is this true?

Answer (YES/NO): YES